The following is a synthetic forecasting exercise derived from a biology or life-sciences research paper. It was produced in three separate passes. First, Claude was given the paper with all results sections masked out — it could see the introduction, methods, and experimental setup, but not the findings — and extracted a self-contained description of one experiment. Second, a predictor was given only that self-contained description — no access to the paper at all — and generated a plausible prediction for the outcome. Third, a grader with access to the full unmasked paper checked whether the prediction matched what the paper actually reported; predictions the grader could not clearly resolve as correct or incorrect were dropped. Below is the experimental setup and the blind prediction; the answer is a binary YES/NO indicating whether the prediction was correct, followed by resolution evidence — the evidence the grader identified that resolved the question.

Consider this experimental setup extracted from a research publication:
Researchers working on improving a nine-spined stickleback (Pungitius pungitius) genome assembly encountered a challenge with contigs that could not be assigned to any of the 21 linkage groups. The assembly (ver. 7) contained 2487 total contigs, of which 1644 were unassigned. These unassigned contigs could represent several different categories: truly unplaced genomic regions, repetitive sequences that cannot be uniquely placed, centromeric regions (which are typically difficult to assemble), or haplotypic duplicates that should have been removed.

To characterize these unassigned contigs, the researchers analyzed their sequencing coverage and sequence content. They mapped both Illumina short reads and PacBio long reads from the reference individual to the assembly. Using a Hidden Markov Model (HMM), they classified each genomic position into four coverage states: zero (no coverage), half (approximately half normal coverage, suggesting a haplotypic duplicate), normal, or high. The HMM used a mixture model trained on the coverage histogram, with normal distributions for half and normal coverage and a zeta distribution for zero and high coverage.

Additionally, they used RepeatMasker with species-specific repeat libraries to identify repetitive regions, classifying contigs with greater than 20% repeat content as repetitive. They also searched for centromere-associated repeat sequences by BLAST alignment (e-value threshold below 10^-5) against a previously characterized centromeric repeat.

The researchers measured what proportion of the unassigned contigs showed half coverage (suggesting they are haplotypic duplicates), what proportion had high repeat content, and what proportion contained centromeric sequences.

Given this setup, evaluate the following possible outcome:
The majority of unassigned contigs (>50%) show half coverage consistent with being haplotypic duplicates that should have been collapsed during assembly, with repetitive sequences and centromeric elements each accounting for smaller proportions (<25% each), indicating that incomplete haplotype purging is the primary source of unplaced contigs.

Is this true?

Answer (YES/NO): NO